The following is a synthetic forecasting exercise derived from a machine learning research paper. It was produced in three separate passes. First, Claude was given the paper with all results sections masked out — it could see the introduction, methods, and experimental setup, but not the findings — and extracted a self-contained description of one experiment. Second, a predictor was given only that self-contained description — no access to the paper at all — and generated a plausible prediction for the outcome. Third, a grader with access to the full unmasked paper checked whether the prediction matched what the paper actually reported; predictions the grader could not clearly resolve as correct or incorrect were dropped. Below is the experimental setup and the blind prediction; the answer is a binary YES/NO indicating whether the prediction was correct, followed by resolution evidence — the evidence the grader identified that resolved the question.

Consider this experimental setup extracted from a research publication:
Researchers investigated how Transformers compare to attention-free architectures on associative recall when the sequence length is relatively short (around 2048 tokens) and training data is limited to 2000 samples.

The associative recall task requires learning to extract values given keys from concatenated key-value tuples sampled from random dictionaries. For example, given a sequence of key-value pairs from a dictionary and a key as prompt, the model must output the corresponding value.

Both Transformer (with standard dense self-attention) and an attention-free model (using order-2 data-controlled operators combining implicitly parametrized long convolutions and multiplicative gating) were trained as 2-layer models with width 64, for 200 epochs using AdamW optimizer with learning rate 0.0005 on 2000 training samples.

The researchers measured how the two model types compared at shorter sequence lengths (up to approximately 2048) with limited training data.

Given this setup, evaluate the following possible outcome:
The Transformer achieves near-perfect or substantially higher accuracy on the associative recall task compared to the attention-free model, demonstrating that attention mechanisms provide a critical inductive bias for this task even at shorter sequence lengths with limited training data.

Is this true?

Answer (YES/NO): NO